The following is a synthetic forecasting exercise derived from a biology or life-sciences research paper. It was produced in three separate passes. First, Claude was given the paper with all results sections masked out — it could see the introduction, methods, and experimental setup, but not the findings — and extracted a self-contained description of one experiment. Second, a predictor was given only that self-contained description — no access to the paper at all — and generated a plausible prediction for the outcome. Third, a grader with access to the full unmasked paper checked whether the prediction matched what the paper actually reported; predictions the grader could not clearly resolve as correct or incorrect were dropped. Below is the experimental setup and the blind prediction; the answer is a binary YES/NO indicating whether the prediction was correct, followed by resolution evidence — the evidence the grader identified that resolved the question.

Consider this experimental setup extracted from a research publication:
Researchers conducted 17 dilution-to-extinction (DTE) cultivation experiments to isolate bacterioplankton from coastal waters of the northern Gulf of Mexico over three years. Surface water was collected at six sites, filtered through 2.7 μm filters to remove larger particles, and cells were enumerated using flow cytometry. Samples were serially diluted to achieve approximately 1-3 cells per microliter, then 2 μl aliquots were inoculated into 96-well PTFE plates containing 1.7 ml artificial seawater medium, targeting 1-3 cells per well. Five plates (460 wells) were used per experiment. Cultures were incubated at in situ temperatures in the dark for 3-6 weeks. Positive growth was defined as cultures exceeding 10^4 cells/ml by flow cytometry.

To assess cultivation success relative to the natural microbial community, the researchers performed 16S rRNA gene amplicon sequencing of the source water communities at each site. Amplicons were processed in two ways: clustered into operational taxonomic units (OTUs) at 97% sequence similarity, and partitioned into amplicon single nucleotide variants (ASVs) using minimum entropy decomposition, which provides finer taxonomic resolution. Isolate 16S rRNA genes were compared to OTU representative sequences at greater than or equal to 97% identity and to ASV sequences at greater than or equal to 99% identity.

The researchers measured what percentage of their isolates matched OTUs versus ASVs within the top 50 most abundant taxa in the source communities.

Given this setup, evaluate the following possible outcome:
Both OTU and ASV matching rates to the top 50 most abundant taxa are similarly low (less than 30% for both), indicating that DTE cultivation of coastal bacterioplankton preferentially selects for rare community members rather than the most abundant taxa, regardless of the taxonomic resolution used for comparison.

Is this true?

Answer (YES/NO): NO